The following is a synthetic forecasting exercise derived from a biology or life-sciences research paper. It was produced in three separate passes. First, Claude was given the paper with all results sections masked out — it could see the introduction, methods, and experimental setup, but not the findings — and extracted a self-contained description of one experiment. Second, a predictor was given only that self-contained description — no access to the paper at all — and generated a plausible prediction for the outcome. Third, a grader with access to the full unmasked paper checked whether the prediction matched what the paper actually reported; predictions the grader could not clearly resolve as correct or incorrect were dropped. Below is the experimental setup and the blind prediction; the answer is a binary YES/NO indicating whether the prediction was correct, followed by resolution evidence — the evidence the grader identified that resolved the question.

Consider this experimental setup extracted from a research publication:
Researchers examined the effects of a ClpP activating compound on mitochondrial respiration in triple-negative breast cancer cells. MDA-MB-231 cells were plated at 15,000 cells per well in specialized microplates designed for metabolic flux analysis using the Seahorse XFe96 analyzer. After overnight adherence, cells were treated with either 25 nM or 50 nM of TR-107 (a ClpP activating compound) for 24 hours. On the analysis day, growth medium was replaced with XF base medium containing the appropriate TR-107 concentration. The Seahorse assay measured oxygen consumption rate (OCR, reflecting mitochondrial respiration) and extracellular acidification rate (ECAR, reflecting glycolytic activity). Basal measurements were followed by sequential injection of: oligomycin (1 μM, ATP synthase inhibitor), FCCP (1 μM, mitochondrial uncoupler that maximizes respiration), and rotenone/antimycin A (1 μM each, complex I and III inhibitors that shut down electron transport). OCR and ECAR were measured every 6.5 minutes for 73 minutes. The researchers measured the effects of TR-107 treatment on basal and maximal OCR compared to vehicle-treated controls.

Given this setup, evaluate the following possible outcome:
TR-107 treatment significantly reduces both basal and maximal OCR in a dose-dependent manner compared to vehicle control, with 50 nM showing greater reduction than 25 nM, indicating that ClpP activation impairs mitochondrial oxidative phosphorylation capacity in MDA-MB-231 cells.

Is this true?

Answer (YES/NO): YES